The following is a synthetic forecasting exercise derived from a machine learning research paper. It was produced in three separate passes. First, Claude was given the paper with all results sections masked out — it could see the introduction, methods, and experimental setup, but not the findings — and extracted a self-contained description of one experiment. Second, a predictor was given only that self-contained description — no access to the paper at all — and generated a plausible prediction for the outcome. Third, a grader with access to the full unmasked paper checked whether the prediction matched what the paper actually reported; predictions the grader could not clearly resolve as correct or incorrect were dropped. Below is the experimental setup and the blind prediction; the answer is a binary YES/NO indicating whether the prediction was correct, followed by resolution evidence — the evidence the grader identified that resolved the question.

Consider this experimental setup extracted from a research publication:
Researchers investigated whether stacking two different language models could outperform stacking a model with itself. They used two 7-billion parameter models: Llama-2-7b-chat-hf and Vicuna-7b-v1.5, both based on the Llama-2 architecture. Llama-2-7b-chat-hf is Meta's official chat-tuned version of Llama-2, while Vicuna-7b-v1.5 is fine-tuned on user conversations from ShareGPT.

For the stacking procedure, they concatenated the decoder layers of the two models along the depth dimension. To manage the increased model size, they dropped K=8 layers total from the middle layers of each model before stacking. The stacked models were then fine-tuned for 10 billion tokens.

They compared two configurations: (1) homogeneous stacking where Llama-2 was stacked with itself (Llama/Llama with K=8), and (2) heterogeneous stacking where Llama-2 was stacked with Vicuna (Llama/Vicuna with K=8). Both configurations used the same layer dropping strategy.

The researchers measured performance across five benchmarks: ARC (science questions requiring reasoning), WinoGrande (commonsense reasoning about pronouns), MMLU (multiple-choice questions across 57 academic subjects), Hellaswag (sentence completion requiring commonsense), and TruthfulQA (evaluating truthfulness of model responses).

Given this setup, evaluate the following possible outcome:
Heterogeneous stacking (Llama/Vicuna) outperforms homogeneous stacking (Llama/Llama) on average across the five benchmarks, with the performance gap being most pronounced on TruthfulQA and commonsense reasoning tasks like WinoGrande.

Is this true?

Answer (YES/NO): NO